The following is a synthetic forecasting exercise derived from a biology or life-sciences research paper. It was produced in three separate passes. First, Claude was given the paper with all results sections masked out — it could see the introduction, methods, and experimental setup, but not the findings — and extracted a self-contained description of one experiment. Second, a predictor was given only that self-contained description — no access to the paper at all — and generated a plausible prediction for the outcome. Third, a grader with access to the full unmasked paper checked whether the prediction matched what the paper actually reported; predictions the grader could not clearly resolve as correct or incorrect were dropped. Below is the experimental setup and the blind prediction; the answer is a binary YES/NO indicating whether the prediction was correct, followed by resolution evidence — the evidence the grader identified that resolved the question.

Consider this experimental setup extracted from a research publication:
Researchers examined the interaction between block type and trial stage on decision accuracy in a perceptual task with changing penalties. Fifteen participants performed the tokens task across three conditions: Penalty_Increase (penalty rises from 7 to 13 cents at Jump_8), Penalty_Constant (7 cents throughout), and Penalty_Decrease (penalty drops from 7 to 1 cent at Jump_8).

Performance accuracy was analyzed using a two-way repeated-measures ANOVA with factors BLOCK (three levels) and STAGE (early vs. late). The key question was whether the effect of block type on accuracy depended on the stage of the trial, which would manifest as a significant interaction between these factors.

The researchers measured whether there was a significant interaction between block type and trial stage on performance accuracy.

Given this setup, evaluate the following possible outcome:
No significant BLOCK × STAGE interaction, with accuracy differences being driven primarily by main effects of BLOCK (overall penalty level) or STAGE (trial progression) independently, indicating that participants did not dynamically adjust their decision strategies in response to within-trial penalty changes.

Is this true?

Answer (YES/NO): NO